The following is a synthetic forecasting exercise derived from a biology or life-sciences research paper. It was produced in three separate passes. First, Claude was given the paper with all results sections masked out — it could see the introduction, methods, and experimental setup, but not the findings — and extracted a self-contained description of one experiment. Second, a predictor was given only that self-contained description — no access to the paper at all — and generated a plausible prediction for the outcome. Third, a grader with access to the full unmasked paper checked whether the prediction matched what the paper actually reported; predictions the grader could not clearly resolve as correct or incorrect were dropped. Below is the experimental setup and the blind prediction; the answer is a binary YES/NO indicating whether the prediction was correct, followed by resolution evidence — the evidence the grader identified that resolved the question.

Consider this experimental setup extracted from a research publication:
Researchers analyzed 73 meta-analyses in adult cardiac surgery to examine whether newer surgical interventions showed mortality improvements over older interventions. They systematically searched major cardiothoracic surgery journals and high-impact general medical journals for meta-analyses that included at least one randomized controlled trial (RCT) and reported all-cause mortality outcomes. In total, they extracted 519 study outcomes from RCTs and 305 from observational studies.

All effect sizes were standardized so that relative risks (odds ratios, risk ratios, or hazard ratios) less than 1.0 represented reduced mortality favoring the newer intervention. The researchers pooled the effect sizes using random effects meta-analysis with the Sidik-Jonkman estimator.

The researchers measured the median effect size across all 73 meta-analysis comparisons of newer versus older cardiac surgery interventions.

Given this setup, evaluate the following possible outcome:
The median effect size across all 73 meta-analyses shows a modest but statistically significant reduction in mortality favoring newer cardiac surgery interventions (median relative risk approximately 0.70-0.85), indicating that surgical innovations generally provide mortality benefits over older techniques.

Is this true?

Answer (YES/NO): NO